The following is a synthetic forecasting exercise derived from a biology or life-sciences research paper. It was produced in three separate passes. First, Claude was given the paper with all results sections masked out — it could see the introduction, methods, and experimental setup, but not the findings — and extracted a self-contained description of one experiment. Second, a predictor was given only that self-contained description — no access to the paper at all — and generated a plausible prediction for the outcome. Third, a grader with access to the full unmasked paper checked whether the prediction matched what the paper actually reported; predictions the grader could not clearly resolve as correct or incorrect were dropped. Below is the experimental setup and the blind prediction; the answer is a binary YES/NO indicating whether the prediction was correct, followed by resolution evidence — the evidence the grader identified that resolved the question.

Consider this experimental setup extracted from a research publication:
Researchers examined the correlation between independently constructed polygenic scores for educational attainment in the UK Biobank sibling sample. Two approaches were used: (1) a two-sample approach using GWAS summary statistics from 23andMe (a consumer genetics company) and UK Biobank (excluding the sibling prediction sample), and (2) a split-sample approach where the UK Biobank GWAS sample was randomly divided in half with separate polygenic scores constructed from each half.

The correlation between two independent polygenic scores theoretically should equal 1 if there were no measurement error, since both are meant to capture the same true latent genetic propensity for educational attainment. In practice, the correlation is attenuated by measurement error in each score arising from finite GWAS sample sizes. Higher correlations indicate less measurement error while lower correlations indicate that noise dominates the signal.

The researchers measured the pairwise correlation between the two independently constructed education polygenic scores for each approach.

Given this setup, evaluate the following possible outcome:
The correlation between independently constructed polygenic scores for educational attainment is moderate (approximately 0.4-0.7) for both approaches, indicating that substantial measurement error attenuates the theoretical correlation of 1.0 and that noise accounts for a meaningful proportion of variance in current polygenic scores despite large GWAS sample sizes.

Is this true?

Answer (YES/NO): NO